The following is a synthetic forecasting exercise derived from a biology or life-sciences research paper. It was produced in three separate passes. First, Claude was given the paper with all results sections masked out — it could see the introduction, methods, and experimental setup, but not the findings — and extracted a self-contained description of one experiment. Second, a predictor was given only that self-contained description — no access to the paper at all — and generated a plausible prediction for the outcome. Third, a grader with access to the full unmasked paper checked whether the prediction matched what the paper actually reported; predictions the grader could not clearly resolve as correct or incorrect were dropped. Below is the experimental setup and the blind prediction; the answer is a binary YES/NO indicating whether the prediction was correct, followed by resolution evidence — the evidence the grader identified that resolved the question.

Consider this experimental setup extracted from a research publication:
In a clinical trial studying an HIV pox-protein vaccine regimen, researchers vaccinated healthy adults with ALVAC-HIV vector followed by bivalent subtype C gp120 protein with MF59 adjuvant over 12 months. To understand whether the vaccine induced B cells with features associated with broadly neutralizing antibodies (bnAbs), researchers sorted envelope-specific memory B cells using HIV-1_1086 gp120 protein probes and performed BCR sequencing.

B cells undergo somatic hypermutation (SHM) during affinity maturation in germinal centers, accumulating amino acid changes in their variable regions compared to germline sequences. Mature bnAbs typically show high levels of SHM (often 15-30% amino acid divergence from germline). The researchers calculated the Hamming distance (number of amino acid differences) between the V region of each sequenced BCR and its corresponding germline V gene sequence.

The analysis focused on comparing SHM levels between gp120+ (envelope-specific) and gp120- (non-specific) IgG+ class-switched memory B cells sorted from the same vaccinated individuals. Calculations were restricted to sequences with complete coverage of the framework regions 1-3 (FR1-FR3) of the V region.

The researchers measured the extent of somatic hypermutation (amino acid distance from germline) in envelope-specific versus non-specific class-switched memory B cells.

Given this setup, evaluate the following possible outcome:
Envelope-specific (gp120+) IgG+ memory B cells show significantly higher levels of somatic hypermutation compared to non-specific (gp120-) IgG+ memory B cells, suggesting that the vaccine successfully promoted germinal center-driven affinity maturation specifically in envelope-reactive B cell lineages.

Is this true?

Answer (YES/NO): NO